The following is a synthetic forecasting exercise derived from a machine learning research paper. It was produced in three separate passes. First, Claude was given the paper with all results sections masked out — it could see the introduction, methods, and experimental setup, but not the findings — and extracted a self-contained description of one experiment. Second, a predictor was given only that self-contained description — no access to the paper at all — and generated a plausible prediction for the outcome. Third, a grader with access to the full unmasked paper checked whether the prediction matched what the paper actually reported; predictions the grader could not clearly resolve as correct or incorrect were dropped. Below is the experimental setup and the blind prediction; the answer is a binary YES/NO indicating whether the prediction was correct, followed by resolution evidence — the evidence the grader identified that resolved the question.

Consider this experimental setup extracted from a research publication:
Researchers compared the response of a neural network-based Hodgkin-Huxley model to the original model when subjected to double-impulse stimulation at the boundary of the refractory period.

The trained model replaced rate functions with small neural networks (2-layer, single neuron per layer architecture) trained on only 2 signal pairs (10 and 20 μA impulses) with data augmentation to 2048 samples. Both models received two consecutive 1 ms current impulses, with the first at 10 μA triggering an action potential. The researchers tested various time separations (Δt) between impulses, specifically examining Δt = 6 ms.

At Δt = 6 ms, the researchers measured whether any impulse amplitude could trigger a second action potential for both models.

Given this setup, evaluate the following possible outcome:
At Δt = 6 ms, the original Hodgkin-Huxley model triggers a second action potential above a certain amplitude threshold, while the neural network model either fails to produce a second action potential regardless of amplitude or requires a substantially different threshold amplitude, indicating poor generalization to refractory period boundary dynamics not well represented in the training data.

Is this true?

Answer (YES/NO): NO